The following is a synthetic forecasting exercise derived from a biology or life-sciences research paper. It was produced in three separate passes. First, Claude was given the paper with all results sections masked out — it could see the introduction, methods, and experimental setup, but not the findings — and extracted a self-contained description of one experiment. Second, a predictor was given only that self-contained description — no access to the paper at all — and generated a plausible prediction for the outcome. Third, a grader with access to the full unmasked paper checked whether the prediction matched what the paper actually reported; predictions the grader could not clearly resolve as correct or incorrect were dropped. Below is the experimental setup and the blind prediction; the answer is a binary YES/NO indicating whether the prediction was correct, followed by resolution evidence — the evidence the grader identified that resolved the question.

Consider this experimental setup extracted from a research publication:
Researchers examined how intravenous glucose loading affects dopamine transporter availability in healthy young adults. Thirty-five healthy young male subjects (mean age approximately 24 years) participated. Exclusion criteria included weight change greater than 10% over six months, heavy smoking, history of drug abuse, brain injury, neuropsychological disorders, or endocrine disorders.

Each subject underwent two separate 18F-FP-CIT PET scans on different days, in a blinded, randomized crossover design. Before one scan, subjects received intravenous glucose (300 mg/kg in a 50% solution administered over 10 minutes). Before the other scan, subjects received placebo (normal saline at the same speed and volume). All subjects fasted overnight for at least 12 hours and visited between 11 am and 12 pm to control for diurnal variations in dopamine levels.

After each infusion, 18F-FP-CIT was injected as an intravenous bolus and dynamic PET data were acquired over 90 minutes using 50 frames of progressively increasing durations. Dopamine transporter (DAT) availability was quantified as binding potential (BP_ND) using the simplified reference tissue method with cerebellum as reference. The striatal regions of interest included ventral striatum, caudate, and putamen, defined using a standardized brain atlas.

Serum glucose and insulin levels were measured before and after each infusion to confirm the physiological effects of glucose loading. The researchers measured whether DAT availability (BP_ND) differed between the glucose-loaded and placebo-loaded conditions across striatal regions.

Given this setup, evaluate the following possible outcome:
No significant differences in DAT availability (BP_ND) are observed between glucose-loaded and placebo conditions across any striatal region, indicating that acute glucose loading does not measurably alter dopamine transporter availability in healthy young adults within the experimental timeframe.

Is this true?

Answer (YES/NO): NO